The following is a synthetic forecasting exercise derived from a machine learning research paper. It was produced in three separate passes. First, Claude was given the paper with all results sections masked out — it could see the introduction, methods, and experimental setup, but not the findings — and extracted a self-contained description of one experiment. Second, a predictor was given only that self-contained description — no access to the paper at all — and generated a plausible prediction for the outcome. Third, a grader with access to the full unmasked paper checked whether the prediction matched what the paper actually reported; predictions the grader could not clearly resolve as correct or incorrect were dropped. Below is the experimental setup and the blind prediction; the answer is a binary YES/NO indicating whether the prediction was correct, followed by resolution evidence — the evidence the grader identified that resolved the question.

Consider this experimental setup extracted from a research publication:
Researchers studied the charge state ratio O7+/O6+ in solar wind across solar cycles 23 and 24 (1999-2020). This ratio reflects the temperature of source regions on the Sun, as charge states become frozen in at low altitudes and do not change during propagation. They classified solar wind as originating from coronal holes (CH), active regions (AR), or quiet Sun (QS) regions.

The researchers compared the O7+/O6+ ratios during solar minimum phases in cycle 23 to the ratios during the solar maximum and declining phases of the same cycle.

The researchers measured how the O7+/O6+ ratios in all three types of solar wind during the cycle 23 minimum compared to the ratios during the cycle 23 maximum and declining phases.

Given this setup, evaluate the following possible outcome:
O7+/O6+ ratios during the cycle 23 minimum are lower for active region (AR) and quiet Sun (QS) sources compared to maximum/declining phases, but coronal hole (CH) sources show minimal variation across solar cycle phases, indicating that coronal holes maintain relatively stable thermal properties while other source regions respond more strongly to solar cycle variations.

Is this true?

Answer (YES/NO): NO